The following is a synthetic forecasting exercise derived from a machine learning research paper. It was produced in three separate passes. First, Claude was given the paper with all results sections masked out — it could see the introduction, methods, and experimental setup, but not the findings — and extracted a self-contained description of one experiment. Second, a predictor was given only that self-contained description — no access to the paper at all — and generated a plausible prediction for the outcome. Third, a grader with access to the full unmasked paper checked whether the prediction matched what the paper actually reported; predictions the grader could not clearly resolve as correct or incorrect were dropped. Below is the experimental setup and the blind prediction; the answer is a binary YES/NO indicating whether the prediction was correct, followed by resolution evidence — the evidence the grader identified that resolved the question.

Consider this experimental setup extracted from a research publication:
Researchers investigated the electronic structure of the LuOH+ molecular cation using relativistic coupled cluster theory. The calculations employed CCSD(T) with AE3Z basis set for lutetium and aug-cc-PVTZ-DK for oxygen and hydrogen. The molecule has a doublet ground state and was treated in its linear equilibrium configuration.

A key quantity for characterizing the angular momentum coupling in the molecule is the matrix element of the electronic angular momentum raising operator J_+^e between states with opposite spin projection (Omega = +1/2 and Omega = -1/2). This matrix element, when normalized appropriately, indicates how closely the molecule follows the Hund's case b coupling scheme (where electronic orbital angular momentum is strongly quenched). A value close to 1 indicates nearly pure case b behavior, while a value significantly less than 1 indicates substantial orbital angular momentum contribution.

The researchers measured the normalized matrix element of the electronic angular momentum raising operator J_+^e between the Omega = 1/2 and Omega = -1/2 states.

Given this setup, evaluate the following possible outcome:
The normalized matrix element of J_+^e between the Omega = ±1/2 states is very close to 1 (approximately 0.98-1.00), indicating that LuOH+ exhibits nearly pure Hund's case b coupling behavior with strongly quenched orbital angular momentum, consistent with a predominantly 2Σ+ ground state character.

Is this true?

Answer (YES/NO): YES